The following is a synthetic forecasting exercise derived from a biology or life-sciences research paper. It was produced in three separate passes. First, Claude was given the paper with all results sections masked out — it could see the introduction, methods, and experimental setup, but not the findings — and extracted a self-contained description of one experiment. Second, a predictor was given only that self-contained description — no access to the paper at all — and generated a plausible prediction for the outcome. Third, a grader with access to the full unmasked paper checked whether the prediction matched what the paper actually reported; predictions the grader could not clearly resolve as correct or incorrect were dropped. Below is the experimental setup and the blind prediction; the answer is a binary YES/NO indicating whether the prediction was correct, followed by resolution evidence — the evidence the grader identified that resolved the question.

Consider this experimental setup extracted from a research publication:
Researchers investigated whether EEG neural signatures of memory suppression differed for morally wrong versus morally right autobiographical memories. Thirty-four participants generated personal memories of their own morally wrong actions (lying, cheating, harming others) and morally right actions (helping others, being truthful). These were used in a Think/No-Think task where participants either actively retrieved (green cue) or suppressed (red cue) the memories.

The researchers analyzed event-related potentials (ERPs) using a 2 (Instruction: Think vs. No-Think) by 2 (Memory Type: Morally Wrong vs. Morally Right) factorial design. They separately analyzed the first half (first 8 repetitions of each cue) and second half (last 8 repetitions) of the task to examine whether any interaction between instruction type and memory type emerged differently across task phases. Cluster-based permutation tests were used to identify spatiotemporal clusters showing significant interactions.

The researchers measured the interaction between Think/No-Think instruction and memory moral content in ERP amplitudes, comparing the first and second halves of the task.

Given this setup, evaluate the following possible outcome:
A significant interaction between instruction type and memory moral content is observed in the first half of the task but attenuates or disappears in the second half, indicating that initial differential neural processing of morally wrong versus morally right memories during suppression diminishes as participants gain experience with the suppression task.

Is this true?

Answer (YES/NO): YES